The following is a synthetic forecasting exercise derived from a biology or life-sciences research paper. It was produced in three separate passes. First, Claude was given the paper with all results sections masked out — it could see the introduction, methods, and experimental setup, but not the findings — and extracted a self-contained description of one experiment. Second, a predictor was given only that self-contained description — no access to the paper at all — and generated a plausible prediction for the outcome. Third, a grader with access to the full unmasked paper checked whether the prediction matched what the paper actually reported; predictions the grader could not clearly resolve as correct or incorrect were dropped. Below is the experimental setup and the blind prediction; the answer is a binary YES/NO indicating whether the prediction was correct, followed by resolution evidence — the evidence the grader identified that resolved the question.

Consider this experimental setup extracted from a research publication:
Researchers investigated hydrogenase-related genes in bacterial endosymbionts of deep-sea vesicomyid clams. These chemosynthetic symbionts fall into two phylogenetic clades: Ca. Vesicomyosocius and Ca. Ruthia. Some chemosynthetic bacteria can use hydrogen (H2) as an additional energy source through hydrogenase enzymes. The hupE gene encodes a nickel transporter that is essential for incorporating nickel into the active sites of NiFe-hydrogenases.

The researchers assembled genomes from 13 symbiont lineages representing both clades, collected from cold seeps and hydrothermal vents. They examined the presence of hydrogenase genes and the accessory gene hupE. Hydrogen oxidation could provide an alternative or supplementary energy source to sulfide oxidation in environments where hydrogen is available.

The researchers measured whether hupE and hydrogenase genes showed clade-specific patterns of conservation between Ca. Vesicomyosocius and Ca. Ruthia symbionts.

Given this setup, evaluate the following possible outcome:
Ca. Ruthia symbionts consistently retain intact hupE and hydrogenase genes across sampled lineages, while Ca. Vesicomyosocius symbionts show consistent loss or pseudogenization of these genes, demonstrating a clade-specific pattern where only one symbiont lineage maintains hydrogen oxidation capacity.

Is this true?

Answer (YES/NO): NO